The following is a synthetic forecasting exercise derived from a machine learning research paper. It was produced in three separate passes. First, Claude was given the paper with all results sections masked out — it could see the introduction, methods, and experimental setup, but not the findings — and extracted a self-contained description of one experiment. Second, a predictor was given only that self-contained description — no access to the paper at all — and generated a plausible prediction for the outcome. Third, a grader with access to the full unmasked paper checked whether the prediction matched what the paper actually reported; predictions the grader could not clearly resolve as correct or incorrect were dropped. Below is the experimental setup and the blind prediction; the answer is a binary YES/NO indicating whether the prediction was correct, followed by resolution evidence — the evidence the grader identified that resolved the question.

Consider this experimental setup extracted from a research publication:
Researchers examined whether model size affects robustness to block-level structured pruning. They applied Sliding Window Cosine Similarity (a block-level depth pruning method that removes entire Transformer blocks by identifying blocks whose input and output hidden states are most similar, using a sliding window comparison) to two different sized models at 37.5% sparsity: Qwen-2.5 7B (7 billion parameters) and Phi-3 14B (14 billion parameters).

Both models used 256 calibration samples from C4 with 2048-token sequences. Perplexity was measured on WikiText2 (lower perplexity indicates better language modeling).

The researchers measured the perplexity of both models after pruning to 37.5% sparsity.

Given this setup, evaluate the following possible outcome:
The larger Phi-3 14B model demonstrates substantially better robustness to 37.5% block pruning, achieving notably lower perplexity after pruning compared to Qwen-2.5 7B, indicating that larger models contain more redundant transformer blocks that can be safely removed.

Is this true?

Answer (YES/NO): NO